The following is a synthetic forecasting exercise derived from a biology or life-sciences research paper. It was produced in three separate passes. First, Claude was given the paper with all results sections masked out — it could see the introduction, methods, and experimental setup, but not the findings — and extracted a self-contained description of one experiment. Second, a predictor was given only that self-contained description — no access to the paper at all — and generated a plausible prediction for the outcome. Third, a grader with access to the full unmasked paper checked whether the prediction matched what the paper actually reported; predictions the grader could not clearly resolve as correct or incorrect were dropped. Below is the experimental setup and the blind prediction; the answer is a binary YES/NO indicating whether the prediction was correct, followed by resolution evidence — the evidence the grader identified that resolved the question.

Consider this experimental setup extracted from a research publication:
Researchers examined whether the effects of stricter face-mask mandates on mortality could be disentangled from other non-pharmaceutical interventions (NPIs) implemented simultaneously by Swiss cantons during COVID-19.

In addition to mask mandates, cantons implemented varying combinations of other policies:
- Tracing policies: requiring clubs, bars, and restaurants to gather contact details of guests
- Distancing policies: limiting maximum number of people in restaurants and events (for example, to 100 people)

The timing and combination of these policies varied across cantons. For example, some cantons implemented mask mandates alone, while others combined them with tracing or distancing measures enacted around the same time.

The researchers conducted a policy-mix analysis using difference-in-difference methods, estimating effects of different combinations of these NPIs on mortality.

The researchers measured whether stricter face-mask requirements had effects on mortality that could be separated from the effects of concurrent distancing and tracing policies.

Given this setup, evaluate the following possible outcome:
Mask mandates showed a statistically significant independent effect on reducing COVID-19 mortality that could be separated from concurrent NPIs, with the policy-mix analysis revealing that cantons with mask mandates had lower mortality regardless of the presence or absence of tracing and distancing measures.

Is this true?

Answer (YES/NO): NO